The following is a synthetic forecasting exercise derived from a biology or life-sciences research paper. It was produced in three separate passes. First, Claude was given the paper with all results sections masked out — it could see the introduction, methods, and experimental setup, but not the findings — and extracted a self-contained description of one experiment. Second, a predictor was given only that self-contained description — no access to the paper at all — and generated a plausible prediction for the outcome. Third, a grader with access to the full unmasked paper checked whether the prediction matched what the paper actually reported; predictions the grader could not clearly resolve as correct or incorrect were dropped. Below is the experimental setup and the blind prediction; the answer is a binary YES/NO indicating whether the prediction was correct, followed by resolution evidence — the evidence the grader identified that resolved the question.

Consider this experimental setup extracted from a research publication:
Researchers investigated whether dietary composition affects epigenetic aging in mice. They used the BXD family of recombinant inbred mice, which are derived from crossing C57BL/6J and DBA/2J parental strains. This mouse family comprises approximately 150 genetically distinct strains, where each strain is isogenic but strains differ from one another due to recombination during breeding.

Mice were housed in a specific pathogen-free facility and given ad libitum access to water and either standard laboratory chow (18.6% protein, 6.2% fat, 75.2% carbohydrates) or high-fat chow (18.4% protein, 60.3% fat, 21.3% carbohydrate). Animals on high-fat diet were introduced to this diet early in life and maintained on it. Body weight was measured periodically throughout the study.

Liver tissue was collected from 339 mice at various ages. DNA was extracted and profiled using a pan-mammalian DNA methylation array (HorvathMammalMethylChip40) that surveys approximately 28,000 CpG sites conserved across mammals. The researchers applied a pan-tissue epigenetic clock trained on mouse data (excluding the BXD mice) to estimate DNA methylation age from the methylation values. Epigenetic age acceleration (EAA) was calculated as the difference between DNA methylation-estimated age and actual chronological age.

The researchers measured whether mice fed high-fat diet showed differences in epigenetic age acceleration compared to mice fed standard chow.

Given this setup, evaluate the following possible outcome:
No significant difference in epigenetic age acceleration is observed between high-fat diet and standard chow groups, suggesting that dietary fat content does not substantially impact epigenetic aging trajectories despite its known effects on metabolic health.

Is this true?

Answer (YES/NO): NO